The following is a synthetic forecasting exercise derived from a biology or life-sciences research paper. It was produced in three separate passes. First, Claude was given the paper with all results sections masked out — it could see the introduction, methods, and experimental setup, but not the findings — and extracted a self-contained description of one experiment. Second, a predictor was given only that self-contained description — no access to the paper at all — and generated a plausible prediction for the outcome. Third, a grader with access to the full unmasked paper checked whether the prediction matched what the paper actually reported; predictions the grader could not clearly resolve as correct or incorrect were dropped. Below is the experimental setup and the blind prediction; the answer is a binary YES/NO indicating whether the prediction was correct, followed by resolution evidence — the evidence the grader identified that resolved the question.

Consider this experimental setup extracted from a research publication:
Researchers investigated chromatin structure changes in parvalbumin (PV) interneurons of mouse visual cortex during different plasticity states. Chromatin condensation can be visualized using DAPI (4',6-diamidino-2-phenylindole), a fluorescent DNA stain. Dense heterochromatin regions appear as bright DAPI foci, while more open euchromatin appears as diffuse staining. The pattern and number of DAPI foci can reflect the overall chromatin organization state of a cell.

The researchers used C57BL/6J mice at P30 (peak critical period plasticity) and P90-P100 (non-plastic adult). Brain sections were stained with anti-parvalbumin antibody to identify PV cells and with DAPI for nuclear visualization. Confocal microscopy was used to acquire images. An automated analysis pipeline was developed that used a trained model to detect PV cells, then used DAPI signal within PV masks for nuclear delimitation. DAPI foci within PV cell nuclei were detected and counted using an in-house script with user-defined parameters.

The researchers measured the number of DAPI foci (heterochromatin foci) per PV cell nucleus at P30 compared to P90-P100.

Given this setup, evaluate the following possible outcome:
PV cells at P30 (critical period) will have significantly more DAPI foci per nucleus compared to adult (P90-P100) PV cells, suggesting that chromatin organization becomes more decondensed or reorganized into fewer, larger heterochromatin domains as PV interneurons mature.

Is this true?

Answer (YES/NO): YES